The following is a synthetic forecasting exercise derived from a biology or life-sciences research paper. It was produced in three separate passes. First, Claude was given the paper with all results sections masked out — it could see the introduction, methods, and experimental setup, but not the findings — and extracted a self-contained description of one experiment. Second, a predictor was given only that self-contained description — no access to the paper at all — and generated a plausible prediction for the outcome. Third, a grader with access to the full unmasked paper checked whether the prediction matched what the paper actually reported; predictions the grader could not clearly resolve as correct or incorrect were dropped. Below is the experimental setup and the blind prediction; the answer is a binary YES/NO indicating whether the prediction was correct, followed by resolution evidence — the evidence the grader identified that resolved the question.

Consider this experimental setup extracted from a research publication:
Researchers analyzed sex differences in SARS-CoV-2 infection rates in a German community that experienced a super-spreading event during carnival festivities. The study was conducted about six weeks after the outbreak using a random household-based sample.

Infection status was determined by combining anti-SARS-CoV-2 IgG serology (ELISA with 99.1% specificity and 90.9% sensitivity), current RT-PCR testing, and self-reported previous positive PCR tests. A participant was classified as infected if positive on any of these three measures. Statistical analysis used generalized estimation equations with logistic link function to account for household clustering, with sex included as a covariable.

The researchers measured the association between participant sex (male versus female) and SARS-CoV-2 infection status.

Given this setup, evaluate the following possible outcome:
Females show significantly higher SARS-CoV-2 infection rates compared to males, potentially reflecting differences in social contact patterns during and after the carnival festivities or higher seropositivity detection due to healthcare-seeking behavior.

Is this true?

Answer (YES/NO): NO